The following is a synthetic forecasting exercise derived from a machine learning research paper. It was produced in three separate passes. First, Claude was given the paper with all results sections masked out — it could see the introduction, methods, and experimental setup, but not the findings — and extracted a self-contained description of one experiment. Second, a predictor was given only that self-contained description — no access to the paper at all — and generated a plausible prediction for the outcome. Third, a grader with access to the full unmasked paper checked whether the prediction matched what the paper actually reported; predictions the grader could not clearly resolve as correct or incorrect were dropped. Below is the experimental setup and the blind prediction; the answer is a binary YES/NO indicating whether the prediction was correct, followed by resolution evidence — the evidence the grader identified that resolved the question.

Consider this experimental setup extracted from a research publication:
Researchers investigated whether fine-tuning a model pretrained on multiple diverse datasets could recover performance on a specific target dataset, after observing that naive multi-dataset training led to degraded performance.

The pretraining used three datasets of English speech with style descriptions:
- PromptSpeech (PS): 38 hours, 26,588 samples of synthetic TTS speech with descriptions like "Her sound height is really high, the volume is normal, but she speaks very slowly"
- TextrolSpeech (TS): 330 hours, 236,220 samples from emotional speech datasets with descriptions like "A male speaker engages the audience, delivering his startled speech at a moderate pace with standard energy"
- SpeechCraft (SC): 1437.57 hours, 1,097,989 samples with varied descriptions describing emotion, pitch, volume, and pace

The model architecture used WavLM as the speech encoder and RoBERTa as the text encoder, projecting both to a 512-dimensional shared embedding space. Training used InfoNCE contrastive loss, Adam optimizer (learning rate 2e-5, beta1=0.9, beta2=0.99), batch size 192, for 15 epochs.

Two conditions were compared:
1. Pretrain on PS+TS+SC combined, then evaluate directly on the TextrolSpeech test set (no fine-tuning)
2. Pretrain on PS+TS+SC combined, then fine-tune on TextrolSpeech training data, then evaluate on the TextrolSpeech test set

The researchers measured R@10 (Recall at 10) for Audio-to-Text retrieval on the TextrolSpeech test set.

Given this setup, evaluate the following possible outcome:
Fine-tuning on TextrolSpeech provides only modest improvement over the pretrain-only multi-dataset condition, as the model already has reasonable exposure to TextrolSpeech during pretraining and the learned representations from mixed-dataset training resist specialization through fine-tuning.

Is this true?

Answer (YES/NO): NO